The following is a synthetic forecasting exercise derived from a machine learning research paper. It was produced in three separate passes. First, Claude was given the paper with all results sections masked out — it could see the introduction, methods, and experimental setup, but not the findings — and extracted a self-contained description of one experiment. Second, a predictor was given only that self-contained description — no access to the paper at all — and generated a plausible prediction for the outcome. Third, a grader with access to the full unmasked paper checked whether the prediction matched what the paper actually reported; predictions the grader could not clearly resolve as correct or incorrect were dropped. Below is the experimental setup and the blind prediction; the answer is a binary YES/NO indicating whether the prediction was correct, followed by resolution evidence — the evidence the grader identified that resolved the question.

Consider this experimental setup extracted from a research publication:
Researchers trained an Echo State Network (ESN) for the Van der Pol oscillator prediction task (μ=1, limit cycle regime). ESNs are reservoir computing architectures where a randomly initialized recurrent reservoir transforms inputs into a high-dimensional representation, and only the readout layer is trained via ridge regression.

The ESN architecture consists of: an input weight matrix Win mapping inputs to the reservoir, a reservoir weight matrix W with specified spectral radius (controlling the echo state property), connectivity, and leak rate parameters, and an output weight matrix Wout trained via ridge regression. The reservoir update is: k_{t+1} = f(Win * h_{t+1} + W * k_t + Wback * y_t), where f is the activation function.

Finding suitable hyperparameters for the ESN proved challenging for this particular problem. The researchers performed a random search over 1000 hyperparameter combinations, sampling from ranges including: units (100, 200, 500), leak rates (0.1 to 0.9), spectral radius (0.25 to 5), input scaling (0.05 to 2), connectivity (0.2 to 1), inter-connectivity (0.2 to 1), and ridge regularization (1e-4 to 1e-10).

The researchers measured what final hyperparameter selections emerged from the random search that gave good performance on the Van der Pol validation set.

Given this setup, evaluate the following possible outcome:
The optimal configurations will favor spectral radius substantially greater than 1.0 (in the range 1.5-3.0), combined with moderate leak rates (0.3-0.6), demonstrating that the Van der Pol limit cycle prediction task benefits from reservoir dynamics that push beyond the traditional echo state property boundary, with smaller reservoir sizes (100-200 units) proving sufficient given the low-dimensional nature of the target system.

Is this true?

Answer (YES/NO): NO